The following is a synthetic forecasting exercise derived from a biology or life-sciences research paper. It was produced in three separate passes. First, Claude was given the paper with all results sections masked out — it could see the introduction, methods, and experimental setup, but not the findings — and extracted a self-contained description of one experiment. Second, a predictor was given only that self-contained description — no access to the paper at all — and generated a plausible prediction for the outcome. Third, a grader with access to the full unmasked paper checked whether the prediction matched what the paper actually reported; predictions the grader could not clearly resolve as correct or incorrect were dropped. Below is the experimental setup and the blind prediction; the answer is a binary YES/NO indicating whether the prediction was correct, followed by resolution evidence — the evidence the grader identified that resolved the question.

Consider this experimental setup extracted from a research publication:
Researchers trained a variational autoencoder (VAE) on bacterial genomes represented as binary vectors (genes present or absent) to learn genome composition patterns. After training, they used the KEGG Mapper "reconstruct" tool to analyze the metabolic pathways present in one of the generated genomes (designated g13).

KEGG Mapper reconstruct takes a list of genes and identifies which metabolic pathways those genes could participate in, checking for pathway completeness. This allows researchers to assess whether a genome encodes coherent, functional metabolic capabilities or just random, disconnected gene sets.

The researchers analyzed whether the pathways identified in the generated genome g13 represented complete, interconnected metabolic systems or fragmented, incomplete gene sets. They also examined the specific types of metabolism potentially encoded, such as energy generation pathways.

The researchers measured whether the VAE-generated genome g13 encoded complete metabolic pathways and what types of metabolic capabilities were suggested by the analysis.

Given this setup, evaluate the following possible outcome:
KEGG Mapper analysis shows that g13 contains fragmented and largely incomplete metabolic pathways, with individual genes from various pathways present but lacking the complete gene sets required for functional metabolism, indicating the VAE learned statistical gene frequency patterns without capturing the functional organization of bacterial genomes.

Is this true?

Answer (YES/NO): NO